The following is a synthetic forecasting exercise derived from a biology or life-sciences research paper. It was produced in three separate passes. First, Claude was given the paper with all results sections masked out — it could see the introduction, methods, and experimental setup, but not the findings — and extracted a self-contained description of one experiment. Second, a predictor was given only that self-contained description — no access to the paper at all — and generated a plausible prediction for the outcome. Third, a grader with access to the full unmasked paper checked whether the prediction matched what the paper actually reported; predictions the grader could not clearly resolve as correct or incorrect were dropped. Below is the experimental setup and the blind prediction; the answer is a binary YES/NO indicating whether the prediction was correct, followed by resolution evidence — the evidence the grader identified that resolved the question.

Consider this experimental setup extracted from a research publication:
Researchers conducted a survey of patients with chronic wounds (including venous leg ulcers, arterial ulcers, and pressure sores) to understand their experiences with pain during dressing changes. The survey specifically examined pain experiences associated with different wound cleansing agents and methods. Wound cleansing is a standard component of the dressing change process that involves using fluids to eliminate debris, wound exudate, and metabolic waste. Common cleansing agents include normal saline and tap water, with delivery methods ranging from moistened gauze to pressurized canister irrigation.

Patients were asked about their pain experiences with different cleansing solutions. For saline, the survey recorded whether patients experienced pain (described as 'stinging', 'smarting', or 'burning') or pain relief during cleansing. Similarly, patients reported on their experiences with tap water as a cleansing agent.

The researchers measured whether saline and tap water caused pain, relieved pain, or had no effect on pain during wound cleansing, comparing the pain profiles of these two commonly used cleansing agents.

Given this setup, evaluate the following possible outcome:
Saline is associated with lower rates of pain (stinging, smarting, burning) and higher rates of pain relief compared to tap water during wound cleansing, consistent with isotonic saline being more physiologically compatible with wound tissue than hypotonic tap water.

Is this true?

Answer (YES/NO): NO